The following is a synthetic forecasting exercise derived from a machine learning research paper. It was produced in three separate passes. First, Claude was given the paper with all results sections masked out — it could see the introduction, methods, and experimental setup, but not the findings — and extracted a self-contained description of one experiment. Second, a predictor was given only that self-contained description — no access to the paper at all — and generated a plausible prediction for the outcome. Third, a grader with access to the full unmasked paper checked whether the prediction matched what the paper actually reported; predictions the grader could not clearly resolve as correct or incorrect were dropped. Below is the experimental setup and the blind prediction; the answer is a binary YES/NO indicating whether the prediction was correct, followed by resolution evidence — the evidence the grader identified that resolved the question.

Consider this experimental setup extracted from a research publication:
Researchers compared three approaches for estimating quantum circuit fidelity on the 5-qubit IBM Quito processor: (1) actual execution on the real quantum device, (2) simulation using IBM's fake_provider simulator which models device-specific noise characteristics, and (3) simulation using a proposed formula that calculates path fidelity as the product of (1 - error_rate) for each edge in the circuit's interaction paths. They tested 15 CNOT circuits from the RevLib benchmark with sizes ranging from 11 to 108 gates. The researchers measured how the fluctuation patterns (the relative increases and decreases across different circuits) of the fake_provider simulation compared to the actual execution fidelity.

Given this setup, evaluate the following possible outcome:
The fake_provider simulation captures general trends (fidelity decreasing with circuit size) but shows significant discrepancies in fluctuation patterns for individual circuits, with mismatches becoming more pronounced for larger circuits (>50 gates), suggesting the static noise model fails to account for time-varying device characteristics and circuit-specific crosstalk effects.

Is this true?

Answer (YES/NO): NO